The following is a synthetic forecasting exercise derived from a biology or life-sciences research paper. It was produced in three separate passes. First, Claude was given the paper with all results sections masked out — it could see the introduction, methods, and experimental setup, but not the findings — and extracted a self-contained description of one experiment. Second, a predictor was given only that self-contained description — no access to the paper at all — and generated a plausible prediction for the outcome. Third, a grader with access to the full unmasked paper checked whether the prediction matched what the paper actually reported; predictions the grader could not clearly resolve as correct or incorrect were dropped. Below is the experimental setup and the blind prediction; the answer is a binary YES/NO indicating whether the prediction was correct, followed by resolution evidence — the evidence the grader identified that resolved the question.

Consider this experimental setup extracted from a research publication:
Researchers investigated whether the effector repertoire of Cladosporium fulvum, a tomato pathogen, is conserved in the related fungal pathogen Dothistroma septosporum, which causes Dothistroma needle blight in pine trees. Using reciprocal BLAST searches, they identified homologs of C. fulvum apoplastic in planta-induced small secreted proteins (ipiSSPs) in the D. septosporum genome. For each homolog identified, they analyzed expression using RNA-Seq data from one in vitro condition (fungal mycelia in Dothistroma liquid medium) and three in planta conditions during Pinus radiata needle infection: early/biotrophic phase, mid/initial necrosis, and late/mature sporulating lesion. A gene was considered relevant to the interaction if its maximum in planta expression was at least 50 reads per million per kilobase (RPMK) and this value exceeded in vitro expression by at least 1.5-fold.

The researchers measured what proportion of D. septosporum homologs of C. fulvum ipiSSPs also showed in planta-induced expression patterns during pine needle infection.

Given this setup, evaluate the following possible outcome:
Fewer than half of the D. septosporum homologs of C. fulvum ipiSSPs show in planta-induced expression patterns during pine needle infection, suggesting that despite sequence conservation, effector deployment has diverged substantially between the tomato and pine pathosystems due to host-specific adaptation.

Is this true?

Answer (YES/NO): NO